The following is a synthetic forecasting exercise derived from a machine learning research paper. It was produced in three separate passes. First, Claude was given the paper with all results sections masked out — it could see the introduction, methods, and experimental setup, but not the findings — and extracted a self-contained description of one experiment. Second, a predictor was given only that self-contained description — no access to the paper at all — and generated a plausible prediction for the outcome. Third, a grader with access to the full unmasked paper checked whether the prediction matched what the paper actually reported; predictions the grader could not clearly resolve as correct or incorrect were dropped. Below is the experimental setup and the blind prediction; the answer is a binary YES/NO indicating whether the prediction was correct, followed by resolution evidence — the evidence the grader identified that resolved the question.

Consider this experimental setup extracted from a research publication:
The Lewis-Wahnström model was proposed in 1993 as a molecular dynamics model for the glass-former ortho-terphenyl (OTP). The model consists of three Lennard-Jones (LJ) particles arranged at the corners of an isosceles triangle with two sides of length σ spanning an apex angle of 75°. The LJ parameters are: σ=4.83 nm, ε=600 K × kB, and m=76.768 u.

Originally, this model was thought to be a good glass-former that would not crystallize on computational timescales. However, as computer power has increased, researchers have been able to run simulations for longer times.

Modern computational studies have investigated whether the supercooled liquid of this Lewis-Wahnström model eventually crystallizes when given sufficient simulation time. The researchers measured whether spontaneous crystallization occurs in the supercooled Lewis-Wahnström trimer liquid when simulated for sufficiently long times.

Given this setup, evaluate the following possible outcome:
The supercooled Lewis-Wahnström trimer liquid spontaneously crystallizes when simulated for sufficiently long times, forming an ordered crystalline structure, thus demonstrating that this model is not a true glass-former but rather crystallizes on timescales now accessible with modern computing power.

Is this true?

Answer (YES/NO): YES